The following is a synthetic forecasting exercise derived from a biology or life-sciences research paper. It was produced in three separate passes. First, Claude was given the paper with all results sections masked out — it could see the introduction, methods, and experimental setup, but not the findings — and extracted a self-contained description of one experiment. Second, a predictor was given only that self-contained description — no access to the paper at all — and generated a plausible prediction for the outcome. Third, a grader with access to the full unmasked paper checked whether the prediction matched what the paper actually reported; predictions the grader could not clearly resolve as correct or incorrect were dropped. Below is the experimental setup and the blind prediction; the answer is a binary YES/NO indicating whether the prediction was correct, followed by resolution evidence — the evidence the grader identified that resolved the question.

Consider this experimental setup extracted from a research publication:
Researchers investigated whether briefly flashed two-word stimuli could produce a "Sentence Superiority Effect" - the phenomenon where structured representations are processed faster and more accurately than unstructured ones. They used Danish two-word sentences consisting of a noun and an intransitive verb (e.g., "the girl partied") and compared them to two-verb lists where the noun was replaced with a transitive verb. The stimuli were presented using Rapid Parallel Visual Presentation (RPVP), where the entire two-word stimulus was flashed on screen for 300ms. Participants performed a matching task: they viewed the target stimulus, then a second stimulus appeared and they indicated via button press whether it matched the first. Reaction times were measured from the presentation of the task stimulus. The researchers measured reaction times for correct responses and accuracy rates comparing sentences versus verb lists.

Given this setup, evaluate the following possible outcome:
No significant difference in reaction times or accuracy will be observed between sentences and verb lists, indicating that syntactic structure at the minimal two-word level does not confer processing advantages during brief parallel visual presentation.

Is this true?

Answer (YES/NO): NO